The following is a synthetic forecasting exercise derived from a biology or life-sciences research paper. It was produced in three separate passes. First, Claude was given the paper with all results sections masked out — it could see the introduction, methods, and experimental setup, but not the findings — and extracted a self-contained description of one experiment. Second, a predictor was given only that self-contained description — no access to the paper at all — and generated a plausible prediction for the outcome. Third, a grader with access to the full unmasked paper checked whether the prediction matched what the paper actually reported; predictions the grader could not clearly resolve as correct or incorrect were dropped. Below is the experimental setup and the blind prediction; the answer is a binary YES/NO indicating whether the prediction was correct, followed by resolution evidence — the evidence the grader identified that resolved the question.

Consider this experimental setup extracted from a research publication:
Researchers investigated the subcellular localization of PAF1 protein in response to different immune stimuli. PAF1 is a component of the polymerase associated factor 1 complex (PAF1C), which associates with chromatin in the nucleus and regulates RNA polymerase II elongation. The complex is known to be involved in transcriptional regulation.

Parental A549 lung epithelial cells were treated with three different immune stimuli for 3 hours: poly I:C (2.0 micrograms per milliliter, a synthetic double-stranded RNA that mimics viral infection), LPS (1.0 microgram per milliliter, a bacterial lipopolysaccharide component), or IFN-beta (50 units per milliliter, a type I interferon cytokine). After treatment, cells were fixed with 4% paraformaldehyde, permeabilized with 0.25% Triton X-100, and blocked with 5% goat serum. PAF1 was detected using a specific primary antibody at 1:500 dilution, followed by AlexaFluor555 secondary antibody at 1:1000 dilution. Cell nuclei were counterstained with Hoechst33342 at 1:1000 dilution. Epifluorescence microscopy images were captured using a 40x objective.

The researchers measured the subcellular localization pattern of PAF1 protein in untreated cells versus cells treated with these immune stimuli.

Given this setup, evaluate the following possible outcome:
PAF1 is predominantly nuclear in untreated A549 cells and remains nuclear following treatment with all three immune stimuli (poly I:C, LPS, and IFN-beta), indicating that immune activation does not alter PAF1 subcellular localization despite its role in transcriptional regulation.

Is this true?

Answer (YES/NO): YES